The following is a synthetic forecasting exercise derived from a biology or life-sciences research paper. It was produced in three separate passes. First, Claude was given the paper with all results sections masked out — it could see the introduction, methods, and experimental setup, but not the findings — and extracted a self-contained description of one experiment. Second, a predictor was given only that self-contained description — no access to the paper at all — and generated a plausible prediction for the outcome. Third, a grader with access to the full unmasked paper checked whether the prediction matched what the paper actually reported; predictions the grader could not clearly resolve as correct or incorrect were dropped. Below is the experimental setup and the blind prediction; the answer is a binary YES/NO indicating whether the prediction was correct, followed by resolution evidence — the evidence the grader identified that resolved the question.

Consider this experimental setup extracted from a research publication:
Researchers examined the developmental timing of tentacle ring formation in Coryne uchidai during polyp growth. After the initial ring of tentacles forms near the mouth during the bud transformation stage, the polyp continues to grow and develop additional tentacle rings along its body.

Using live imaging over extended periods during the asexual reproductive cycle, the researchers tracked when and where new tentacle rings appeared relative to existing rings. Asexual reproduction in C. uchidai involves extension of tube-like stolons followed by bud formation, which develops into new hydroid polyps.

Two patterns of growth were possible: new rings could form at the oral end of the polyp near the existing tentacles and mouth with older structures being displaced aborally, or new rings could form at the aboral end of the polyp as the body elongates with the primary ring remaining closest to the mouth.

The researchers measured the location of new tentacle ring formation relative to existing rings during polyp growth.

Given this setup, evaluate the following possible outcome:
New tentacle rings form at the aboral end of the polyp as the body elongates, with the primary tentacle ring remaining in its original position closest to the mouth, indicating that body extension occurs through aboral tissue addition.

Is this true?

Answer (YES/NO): YES